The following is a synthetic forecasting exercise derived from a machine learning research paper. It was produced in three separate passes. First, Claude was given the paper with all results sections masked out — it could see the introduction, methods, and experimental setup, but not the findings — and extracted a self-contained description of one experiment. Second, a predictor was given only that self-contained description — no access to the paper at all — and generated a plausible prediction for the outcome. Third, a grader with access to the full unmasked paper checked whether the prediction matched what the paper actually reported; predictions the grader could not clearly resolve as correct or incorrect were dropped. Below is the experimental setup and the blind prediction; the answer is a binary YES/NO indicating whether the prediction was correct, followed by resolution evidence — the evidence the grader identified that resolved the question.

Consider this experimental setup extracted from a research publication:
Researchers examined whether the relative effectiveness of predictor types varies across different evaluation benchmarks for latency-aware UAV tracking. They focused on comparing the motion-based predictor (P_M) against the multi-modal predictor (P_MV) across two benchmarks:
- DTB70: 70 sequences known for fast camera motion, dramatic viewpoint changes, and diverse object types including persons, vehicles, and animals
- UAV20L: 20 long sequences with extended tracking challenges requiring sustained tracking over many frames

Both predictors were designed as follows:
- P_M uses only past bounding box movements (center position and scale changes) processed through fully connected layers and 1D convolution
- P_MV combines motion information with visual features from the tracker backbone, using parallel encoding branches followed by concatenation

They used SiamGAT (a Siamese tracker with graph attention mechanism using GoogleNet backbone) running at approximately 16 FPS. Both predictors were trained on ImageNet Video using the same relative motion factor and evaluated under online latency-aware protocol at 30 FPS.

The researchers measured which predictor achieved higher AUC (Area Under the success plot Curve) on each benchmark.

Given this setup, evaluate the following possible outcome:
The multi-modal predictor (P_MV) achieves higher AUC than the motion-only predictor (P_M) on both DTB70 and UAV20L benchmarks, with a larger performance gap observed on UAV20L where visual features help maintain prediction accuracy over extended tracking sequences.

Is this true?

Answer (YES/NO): NO